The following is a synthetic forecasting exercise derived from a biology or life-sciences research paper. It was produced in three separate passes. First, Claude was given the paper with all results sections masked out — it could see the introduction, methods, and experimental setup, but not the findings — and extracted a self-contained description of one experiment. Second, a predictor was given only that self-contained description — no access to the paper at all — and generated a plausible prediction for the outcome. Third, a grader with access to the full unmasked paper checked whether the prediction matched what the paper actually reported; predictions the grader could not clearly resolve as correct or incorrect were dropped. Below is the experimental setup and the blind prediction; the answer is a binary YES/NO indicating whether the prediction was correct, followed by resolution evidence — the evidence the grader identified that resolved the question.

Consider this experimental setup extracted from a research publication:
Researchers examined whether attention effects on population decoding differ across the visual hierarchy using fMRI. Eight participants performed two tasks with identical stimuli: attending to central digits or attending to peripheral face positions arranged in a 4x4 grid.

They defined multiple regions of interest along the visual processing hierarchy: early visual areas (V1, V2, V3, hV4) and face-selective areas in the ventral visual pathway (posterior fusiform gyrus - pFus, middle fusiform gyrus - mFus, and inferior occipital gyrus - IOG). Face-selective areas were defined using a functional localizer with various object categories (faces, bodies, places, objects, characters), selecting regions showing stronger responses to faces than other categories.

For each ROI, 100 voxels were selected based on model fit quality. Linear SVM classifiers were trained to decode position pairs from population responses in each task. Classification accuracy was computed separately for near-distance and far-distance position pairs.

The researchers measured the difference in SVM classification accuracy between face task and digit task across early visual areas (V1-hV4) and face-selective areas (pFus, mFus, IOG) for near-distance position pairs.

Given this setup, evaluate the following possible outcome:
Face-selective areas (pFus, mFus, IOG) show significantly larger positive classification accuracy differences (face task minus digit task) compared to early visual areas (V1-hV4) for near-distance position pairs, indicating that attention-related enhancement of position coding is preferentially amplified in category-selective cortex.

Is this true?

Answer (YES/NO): NO